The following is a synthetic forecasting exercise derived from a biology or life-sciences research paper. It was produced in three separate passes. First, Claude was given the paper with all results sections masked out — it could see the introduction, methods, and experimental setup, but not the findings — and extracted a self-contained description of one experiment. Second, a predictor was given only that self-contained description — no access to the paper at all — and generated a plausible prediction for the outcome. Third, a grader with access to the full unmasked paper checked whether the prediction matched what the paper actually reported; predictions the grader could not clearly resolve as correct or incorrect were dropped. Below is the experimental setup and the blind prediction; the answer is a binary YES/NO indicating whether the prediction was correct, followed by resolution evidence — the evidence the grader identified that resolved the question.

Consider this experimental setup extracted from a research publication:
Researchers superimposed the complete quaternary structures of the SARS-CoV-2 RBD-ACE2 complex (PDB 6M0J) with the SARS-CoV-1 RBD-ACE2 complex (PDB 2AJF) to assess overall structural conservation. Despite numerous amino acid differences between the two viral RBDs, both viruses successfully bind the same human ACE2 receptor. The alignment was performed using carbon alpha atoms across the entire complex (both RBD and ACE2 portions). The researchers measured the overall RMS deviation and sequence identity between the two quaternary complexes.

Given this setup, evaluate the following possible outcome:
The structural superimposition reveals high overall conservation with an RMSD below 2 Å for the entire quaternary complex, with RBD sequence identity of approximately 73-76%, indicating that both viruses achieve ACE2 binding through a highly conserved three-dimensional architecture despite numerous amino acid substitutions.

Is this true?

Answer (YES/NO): NO